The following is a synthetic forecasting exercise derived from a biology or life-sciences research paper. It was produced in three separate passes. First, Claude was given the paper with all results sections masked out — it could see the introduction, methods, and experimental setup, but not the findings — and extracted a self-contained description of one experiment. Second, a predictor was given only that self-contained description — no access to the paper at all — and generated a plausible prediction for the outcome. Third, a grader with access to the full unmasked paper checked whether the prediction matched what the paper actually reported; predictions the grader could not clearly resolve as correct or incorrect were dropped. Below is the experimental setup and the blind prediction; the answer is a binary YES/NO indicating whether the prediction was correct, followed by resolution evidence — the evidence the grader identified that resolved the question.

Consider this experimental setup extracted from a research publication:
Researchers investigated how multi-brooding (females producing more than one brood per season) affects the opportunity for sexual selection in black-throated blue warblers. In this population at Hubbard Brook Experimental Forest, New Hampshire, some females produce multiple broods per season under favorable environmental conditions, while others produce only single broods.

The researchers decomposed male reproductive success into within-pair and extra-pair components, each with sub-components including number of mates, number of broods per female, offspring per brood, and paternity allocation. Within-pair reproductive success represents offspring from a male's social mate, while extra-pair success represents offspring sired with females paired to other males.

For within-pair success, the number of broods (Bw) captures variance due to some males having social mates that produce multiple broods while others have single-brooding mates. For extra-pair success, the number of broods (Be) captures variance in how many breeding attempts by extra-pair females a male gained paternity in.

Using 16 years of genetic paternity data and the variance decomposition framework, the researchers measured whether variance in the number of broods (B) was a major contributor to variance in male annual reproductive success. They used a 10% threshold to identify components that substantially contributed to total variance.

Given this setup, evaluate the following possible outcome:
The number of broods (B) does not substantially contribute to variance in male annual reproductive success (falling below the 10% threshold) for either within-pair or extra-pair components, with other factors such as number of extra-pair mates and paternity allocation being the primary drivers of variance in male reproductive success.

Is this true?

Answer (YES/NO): NO